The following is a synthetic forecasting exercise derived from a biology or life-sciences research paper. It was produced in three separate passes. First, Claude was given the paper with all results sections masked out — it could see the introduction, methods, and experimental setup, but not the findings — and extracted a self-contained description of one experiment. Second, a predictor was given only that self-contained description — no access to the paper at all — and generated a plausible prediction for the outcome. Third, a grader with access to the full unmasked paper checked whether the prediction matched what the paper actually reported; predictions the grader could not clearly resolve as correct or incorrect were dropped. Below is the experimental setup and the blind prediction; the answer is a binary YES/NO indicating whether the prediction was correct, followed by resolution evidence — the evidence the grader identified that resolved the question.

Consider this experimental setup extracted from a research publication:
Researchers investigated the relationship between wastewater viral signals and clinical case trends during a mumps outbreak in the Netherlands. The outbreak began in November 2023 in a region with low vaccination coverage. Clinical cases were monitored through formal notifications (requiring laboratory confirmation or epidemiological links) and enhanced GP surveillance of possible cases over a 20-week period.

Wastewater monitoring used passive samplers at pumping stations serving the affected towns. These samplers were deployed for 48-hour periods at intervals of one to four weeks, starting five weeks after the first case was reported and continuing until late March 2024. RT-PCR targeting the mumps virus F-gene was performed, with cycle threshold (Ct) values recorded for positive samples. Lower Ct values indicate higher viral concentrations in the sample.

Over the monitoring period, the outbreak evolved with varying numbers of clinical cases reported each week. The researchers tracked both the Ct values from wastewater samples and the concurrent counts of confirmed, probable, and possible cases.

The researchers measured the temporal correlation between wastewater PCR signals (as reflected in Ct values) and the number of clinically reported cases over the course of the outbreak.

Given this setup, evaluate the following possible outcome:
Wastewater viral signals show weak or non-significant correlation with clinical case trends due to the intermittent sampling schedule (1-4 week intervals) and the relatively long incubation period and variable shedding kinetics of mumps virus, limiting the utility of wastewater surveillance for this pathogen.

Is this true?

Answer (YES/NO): NO